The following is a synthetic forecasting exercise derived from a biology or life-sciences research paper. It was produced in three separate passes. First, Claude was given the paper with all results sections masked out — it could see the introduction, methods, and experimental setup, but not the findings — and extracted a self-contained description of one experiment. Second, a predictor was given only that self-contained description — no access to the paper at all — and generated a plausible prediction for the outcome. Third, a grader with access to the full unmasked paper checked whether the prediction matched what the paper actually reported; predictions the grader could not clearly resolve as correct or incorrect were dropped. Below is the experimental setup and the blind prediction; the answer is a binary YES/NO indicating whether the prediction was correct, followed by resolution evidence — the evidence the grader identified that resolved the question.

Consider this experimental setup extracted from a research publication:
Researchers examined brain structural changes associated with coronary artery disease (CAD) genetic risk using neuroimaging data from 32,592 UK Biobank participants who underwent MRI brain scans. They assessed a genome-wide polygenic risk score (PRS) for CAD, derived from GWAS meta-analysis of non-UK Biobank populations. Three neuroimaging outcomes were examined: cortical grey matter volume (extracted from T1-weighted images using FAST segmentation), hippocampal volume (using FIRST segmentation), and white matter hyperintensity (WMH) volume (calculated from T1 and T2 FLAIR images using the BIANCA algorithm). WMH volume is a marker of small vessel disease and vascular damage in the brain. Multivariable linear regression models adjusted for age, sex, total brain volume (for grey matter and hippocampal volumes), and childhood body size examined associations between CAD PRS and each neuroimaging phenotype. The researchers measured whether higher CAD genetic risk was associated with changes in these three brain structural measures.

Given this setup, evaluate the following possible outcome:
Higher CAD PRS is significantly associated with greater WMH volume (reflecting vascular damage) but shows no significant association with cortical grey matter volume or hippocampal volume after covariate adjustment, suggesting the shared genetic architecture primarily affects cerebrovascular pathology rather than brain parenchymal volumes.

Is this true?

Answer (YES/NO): YES